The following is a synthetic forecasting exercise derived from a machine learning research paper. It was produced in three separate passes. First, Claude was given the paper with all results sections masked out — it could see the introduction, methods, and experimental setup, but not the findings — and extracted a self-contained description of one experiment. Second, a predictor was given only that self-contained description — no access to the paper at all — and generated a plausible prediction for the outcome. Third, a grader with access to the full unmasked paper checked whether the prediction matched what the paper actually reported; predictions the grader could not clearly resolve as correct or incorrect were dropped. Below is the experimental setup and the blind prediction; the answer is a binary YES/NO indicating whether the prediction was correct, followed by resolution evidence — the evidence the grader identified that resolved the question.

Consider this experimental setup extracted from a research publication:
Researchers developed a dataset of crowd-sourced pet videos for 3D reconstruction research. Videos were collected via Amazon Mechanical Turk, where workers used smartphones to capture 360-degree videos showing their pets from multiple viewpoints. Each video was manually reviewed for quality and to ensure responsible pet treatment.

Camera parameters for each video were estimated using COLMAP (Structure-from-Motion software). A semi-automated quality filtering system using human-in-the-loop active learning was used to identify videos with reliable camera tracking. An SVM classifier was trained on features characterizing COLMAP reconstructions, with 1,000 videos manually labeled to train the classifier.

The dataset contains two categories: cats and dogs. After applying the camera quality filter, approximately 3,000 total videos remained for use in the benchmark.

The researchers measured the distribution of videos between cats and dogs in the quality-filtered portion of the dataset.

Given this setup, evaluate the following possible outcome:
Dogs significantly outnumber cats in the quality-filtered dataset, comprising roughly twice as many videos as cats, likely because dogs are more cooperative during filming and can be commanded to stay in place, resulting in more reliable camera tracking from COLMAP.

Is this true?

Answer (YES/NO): NO